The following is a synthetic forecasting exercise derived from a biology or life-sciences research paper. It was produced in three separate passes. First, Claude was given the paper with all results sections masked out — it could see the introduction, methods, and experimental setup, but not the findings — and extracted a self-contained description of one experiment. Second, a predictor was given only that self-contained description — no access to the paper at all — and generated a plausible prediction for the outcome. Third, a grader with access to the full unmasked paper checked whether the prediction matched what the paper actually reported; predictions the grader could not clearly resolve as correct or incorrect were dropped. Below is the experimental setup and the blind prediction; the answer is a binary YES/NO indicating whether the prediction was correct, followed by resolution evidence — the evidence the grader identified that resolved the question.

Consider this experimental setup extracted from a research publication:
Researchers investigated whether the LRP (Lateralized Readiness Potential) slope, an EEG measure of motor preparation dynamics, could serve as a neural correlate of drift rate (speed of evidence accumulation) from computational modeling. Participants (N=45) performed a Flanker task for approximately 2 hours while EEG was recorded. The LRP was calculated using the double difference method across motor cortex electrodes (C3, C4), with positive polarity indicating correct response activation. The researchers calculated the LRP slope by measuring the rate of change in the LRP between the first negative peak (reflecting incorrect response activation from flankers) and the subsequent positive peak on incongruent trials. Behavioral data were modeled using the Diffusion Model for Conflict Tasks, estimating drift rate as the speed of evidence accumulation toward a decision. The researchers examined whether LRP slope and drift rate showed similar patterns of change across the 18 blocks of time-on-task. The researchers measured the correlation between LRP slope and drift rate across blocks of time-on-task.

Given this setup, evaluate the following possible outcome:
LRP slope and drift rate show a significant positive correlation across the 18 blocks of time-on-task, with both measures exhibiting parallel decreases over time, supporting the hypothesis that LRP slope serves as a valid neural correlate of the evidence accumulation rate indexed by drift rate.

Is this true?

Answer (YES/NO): YES